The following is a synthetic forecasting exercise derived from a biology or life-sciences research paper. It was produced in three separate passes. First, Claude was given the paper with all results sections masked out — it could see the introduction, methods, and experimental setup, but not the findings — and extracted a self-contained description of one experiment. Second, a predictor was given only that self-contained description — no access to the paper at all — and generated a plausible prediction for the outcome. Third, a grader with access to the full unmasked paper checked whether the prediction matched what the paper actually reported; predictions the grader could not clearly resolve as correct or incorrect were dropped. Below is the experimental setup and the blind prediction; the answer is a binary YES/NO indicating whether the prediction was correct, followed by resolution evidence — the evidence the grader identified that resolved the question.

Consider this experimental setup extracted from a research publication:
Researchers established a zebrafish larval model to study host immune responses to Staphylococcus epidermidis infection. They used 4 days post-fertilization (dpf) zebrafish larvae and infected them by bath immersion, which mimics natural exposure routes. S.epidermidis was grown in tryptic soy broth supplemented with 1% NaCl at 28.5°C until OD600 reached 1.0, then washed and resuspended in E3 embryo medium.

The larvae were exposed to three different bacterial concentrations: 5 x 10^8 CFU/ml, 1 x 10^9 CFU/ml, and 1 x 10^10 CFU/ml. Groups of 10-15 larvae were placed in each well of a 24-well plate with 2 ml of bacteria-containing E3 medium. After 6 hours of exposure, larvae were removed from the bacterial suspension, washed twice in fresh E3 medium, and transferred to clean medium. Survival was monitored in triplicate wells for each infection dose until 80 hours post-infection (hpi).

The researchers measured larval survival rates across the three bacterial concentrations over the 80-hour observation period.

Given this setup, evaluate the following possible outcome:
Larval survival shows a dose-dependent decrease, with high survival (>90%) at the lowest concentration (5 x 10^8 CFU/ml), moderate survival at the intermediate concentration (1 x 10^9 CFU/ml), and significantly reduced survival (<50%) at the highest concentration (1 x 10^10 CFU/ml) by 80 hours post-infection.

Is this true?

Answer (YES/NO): NO